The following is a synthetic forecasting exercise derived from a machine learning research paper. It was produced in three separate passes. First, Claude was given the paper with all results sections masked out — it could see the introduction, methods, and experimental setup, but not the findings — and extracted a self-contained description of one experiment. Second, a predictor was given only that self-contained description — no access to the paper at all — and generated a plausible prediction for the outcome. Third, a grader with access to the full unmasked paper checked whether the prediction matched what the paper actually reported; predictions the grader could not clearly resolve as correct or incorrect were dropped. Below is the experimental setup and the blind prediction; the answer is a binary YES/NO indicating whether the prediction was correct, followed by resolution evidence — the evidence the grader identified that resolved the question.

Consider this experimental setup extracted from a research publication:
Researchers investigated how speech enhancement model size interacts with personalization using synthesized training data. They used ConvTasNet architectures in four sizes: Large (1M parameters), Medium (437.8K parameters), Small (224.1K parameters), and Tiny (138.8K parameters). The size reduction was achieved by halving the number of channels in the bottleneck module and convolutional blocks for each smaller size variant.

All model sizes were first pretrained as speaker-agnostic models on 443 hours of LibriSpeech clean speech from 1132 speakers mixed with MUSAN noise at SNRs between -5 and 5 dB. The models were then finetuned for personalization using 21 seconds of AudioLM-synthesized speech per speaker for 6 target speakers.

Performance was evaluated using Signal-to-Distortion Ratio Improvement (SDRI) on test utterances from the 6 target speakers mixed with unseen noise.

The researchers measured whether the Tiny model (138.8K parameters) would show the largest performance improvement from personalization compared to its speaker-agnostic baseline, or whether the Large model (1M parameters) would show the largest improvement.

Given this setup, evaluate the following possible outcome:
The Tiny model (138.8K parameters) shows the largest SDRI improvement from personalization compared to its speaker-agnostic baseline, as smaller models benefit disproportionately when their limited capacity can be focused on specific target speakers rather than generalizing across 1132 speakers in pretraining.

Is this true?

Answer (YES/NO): NO